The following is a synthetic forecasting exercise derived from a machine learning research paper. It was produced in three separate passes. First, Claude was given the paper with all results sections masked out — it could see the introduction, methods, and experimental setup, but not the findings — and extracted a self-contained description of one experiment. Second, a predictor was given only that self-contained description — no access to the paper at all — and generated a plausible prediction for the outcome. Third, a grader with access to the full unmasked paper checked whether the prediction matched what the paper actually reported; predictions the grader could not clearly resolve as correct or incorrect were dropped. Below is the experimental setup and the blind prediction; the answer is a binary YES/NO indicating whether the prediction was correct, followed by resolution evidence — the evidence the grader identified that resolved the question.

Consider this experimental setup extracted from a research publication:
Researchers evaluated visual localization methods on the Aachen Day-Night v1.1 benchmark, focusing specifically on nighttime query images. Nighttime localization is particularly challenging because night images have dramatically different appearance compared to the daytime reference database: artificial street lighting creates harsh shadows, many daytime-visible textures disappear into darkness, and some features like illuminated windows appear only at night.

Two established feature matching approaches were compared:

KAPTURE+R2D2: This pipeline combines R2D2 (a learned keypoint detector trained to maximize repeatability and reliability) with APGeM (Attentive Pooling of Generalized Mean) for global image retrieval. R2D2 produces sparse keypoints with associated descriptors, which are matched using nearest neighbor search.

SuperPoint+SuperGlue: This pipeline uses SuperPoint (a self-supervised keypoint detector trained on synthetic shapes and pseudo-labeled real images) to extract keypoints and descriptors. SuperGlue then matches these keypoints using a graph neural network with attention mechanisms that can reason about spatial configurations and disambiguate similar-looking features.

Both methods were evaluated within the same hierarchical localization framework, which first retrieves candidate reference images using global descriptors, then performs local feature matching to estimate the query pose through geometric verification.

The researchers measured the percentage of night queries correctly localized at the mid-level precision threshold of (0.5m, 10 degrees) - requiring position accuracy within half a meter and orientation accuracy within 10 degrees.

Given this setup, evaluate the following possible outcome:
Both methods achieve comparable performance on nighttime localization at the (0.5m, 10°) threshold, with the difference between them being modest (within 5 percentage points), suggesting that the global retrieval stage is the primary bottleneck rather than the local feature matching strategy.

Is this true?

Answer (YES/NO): NO